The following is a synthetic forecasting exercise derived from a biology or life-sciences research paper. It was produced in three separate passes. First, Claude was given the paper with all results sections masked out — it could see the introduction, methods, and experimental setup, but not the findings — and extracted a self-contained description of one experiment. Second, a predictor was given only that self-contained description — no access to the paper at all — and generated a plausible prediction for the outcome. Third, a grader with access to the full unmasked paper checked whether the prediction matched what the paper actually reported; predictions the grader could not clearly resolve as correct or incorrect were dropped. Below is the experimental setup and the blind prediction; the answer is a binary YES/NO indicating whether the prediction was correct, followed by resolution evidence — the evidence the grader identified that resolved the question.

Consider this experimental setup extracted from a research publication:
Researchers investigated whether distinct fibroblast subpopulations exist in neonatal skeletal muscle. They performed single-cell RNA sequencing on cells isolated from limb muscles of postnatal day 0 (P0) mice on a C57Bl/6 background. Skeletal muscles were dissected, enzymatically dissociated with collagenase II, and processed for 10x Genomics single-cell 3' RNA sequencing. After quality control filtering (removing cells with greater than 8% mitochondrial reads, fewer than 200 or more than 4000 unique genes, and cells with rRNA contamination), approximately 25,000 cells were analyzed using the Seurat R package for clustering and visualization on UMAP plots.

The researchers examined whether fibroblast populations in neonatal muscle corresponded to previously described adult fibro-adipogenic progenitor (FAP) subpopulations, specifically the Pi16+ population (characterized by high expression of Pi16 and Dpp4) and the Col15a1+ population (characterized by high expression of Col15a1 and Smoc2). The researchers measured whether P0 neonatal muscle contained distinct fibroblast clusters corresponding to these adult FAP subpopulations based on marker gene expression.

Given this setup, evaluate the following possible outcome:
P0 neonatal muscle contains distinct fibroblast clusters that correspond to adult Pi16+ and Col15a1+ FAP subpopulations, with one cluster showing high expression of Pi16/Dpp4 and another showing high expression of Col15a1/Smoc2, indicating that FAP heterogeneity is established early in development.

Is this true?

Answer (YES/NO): NO